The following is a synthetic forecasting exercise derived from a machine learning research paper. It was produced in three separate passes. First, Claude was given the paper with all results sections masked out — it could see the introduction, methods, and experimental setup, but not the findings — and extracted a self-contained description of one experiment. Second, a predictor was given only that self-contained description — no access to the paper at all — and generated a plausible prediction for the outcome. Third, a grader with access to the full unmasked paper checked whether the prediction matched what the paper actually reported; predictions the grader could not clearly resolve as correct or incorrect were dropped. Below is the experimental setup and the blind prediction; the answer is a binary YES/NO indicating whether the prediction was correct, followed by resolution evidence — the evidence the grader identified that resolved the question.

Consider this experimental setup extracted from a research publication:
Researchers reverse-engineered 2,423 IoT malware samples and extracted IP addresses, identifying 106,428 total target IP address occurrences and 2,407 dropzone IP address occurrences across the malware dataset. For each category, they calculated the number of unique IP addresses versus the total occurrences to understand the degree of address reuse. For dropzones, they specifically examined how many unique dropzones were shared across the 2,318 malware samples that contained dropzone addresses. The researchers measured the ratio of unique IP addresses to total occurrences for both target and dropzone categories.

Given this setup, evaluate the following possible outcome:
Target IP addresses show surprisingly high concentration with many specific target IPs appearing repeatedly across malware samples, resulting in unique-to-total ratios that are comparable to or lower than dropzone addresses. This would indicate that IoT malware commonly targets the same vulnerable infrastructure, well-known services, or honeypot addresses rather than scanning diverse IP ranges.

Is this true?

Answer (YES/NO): NO